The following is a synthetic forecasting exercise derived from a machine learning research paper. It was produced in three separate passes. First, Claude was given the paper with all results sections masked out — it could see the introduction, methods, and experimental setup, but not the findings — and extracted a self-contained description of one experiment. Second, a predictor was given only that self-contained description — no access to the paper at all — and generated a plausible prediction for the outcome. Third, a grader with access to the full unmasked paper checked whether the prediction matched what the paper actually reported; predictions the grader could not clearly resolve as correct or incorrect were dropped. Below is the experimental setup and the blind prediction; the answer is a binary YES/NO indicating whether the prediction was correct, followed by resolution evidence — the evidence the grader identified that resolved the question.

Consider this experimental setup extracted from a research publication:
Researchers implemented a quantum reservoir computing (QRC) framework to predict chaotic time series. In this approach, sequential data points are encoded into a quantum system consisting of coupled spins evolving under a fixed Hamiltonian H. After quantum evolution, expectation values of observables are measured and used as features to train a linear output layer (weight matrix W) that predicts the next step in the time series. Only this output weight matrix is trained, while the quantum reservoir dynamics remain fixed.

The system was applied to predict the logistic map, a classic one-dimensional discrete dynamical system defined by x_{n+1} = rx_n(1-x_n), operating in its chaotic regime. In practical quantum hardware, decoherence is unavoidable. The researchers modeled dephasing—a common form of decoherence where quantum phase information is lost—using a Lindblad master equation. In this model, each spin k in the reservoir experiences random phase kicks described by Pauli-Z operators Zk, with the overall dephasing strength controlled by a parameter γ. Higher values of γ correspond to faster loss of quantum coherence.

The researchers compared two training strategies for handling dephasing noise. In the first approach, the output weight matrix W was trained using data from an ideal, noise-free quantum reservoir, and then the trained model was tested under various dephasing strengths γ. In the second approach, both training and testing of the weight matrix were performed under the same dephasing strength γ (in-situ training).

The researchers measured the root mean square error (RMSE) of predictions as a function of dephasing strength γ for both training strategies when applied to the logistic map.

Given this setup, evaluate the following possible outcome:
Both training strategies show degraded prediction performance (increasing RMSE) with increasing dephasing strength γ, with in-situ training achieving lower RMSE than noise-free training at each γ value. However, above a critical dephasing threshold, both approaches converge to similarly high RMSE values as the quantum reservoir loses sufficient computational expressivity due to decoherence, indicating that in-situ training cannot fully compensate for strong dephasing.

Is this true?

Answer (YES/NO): NO